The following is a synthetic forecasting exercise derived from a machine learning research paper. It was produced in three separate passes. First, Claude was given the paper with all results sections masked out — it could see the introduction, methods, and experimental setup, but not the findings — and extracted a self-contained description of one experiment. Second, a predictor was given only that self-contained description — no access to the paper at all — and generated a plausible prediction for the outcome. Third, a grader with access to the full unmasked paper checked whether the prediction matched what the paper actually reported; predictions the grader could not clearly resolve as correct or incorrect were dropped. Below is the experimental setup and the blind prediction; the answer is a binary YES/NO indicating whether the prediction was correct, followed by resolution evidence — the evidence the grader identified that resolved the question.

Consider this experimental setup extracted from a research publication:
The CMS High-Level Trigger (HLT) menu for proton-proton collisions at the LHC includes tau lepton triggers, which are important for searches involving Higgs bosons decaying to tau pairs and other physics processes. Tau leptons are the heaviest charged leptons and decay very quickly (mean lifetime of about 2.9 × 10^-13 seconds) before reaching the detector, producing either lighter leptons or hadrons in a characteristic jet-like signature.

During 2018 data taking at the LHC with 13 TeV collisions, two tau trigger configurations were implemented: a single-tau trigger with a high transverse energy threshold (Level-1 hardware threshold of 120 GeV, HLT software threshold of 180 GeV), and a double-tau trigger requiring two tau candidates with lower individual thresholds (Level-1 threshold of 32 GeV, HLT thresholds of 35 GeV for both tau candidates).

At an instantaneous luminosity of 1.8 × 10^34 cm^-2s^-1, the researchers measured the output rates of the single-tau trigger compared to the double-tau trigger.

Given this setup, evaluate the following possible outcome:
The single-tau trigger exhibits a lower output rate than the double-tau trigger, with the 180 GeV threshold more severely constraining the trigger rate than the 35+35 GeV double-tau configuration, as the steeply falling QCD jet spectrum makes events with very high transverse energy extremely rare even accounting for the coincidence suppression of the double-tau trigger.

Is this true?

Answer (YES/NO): YES